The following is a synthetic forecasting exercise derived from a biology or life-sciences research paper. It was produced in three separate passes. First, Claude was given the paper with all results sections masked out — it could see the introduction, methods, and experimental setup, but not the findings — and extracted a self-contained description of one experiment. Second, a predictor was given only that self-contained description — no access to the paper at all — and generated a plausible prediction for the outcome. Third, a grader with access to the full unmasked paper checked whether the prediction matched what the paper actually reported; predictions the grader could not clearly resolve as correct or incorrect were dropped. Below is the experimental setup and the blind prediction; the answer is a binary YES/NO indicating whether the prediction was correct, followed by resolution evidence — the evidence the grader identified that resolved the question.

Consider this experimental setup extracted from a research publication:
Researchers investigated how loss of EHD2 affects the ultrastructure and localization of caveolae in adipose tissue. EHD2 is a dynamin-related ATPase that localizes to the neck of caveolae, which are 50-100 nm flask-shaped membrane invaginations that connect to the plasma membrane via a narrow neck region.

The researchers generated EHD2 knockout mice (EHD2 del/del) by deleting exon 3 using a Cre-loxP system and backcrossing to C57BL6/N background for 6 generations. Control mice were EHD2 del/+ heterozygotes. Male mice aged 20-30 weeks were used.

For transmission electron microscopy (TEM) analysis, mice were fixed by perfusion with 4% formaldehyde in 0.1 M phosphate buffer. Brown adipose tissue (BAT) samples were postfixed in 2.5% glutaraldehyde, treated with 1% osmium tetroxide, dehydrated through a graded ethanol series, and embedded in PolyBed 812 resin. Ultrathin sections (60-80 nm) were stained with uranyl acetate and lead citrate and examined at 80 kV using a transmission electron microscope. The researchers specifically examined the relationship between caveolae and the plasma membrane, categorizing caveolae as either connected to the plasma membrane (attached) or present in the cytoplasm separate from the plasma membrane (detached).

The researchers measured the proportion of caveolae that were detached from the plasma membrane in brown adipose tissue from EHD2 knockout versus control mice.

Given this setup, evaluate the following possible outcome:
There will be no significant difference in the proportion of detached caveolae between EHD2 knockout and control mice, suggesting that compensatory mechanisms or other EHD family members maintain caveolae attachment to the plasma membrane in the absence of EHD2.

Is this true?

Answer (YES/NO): NO